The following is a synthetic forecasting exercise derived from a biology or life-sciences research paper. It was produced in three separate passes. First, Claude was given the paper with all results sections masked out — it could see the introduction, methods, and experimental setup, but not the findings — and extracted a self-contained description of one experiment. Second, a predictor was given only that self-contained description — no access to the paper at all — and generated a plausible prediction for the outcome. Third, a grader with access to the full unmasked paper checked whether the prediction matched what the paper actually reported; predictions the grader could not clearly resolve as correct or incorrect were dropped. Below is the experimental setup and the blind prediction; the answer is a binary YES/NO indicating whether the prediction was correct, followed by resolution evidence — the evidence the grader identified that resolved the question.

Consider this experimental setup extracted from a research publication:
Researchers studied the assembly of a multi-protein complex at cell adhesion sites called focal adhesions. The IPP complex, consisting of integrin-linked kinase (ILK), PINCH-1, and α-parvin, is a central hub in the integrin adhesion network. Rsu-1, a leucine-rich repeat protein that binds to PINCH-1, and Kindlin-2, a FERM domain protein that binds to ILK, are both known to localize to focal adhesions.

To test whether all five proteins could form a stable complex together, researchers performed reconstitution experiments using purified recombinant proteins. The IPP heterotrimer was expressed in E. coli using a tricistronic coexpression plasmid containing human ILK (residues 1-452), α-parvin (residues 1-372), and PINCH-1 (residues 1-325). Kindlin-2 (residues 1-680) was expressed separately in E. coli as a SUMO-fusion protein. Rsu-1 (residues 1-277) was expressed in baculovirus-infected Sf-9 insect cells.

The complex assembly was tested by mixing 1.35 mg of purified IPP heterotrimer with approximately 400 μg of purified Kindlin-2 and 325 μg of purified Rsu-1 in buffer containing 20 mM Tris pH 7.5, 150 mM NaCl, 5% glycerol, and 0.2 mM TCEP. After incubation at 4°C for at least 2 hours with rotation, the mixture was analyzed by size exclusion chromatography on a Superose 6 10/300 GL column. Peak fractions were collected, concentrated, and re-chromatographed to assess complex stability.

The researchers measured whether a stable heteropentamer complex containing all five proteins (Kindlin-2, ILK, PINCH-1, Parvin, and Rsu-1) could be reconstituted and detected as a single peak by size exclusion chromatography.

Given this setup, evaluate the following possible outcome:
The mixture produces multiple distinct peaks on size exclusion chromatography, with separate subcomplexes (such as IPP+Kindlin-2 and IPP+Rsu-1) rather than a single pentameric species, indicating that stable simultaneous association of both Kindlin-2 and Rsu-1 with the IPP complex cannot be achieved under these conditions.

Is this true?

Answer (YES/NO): NO